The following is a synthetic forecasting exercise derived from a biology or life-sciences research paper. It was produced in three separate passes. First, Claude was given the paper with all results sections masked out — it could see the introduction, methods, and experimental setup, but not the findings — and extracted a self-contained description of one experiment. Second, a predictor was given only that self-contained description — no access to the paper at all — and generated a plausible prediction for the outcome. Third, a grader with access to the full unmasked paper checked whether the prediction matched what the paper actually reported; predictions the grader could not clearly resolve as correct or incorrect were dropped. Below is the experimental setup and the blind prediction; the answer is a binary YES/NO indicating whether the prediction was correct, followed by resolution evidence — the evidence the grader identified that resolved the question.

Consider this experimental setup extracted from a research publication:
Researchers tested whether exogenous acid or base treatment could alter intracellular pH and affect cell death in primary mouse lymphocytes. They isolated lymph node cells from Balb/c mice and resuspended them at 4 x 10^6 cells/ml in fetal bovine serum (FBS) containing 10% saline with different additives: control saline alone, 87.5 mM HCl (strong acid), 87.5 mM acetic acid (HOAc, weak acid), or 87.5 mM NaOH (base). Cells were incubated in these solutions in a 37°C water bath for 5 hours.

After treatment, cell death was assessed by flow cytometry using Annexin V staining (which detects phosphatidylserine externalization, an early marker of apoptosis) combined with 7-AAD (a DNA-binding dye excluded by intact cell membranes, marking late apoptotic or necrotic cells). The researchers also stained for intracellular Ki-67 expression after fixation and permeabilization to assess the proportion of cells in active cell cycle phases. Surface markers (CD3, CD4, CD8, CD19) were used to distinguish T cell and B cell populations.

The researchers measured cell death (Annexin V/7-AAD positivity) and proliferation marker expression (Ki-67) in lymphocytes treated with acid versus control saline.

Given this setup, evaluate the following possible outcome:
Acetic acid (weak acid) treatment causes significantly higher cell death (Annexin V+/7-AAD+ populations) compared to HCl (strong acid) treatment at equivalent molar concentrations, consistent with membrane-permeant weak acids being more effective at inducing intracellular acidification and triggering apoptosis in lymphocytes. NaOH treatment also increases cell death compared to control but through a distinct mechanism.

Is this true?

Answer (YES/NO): NO